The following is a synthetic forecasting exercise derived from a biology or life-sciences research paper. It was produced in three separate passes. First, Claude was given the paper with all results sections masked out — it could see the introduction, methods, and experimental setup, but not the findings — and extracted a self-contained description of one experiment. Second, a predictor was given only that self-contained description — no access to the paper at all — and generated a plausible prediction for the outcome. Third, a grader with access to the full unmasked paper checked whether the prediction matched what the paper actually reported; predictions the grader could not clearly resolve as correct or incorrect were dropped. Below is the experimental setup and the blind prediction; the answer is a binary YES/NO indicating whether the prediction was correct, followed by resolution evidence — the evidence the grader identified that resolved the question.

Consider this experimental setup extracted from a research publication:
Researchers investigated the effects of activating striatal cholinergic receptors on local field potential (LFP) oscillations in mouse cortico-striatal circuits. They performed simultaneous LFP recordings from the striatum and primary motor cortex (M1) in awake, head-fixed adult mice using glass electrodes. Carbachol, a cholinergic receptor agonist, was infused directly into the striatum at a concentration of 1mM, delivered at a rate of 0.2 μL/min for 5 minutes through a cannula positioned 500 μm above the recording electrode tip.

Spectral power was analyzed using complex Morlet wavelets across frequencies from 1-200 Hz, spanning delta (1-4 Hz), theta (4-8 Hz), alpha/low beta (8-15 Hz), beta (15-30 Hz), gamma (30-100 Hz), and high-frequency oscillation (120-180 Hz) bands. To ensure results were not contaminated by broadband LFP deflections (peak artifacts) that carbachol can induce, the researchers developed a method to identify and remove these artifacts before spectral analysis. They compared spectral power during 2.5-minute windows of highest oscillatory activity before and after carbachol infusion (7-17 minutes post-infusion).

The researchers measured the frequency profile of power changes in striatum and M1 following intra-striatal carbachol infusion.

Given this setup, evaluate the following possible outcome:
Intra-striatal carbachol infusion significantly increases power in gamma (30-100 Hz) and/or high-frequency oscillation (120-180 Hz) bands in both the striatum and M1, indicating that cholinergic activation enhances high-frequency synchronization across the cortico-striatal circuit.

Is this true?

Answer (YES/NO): NO